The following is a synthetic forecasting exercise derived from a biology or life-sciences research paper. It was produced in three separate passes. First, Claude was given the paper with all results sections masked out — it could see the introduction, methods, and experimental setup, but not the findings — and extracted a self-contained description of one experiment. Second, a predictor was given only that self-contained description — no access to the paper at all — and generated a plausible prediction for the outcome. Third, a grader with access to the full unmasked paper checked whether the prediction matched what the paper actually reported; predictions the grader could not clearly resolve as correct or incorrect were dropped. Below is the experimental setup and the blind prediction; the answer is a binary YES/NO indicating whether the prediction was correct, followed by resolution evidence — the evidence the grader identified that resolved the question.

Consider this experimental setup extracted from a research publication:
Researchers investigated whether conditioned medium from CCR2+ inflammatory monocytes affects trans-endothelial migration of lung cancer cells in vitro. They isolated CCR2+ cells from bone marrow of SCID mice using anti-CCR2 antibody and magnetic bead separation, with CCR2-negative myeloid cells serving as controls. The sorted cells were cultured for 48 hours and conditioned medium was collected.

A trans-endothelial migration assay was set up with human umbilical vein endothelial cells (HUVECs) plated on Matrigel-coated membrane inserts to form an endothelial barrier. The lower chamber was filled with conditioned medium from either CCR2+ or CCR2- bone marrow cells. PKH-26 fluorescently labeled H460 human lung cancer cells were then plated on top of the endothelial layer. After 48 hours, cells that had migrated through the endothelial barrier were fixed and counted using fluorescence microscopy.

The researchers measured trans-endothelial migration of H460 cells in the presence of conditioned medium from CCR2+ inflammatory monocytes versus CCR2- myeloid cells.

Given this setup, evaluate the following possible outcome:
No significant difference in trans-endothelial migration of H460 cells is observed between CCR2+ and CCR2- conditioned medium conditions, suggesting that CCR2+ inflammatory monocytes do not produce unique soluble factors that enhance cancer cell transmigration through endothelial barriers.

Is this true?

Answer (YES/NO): NO